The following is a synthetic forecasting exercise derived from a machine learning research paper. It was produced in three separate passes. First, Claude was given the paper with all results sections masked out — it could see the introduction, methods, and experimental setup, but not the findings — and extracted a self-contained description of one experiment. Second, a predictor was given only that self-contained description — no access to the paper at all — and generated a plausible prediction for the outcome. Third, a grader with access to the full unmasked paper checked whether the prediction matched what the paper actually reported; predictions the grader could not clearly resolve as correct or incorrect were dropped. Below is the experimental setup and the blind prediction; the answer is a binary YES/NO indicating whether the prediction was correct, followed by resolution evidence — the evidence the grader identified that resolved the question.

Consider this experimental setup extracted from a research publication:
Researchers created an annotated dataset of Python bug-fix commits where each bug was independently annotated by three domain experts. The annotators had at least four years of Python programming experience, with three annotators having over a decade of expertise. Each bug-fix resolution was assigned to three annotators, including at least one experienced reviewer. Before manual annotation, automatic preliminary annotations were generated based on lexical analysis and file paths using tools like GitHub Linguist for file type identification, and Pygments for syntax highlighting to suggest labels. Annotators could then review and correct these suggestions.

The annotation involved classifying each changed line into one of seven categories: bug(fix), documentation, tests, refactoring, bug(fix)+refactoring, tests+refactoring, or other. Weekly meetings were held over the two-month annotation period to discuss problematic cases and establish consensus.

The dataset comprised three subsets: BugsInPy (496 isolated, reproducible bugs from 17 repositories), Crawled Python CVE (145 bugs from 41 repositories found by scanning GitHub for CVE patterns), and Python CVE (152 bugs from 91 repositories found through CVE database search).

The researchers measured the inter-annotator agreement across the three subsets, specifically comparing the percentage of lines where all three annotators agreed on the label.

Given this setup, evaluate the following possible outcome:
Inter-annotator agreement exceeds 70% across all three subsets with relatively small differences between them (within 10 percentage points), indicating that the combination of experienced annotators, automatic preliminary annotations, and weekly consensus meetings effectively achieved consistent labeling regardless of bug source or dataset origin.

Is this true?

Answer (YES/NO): YES